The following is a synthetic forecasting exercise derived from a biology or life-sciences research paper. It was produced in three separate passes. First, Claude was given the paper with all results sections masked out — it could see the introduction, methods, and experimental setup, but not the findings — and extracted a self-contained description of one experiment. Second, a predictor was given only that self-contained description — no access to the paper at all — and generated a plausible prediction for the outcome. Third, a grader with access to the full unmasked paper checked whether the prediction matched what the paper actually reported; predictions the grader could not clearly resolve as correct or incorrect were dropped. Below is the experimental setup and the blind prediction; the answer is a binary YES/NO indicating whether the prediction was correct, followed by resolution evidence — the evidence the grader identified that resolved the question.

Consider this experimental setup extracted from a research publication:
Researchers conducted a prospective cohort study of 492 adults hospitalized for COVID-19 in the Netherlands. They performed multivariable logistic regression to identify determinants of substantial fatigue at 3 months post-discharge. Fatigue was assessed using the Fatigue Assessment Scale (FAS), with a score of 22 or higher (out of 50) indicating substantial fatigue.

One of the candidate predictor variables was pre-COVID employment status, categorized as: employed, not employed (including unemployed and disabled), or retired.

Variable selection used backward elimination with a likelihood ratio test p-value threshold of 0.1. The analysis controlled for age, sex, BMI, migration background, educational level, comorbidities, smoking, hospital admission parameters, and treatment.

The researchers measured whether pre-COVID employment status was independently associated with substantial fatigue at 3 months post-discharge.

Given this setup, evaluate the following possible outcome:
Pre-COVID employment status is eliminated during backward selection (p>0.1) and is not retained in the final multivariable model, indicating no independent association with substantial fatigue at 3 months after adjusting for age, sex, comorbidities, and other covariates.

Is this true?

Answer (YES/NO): NO